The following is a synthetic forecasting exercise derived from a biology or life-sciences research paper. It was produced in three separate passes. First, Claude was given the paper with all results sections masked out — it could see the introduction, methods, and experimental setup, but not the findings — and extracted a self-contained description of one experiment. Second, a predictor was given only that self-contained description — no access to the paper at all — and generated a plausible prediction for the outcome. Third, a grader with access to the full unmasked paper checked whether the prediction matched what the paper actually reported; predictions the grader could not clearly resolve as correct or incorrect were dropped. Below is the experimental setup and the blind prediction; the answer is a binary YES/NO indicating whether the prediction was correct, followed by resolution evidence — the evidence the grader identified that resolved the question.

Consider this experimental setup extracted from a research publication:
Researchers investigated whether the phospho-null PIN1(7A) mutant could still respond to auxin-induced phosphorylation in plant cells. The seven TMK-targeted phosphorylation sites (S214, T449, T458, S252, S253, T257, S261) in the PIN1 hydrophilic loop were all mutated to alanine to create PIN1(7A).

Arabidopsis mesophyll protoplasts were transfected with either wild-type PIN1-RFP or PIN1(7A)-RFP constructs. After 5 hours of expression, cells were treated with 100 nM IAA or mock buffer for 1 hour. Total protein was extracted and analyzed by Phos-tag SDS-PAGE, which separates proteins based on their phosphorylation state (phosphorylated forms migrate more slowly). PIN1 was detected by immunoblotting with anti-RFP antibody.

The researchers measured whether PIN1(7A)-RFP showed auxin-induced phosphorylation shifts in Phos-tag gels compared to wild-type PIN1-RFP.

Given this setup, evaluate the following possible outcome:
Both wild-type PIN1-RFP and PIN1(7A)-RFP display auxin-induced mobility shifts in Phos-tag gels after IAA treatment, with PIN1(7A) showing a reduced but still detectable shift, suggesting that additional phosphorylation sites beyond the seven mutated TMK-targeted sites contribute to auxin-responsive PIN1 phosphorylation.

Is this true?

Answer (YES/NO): NO